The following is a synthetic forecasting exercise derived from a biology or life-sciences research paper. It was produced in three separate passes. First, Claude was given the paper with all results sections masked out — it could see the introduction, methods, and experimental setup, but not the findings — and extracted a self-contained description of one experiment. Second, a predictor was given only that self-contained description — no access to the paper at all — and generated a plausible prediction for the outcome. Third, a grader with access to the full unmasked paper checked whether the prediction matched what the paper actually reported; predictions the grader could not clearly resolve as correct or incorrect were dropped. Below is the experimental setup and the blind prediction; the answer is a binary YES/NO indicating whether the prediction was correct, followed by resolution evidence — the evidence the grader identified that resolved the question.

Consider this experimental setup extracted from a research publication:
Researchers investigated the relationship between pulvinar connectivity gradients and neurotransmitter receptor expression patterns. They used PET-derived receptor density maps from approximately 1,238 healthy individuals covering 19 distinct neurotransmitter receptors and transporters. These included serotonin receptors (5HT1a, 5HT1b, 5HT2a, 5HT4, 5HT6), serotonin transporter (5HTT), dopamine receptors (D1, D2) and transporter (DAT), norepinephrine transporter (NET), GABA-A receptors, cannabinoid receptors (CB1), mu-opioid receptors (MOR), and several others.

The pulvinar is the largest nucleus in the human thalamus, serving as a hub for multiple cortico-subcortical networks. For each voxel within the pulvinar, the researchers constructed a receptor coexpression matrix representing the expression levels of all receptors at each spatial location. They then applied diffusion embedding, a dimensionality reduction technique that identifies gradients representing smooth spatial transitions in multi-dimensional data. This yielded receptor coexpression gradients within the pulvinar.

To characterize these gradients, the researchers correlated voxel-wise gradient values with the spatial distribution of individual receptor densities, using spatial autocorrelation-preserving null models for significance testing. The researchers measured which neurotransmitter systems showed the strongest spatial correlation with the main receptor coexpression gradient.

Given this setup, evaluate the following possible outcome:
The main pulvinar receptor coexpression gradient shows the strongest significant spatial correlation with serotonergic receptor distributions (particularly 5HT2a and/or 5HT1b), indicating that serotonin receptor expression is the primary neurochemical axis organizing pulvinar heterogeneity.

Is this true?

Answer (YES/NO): NO